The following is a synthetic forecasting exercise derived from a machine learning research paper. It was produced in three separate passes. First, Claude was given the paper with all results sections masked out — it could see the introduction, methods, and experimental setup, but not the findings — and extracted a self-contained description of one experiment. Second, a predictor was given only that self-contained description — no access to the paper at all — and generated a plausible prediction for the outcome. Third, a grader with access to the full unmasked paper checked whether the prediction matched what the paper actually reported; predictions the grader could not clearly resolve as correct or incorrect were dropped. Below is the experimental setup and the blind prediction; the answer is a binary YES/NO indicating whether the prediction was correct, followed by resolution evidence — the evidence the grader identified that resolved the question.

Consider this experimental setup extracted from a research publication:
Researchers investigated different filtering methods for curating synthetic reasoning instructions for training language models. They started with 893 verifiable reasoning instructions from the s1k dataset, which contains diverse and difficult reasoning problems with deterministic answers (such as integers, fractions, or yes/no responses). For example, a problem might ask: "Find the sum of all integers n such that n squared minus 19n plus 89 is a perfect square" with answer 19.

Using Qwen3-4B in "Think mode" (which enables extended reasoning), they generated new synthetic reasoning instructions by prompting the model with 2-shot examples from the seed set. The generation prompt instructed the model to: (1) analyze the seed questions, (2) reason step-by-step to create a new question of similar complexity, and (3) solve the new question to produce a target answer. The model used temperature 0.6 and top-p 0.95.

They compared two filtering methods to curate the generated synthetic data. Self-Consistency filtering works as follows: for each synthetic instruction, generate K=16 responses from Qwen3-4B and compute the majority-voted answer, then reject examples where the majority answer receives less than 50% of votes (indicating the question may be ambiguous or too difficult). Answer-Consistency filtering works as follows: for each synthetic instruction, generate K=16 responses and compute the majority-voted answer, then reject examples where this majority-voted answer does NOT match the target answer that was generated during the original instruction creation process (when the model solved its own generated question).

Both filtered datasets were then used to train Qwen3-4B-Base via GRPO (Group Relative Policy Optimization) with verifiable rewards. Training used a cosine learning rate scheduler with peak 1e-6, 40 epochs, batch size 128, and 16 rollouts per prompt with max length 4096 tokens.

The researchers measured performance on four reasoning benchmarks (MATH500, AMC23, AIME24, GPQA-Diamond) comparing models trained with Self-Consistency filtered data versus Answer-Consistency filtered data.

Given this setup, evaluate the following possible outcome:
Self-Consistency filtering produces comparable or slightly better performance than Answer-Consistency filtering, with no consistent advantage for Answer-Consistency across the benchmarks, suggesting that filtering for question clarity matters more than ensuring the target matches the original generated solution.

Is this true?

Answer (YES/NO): NO